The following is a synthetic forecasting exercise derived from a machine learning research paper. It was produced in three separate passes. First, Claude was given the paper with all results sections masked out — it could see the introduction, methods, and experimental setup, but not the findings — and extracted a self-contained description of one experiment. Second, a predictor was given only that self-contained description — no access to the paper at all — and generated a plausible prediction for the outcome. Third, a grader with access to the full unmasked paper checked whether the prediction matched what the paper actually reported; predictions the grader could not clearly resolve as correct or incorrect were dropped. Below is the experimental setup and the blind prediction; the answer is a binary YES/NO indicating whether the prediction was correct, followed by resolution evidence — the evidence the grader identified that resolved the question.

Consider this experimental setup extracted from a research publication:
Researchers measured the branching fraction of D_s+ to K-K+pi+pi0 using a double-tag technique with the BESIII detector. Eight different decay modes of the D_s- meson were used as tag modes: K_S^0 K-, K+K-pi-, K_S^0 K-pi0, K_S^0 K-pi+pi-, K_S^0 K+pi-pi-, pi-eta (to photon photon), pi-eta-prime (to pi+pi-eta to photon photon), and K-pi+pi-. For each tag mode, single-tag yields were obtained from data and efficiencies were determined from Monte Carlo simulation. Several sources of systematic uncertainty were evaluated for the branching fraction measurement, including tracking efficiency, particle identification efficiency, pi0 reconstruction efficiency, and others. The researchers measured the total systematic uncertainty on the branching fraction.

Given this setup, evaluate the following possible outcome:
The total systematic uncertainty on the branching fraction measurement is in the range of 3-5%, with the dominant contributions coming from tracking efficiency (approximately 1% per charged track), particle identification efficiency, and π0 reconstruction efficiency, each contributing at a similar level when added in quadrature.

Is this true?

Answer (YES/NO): NO